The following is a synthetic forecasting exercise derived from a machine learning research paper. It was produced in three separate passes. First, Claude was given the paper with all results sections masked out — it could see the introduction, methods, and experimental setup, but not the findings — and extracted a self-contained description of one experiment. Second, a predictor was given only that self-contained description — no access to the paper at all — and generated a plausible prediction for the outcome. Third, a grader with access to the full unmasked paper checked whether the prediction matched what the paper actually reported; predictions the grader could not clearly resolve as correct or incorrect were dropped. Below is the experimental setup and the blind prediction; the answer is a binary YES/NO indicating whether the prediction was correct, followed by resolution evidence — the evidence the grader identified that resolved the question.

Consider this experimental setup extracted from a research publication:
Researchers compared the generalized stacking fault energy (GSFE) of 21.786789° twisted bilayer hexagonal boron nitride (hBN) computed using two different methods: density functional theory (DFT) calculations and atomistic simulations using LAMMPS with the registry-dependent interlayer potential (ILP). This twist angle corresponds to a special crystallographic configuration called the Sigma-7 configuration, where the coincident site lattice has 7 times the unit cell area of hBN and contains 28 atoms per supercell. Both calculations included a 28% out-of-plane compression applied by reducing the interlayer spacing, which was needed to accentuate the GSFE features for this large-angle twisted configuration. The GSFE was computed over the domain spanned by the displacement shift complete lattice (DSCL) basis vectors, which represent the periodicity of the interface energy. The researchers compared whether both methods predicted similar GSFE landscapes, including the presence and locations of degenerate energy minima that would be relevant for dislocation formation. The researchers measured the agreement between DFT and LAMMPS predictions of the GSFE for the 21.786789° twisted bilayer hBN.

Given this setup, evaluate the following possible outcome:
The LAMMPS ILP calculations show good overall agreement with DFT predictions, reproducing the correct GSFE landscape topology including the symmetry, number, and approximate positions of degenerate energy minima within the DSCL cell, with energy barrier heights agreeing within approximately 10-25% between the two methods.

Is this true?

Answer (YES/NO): NO